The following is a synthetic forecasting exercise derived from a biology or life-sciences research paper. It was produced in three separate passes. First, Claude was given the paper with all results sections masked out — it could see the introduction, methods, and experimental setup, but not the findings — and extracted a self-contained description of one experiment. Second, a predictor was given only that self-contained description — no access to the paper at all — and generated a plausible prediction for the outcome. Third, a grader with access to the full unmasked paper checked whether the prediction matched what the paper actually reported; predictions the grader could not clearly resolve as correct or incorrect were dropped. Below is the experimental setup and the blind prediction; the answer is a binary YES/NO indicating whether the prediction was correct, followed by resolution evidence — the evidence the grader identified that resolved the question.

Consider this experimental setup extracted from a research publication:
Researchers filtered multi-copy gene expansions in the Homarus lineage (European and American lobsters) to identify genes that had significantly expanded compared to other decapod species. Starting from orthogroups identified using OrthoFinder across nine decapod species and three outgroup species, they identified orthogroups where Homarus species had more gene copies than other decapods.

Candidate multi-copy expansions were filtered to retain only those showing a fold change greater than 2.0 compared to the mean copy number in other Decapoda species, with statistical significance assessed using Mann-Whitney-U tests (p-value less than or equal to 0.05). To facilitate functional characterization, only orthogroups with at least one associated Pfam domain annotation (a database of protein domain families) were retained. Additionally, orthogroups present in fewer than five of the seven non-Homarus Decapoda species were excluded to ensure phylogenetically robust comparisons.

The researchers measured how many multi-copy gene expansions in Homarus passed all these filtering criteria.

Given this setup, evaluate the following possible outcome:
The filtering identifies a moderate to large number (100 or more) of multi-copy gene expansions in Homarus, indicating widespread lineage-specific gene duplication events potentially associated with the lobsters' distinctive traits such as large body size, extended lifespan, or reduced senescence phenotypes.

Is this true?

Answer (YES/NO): NO